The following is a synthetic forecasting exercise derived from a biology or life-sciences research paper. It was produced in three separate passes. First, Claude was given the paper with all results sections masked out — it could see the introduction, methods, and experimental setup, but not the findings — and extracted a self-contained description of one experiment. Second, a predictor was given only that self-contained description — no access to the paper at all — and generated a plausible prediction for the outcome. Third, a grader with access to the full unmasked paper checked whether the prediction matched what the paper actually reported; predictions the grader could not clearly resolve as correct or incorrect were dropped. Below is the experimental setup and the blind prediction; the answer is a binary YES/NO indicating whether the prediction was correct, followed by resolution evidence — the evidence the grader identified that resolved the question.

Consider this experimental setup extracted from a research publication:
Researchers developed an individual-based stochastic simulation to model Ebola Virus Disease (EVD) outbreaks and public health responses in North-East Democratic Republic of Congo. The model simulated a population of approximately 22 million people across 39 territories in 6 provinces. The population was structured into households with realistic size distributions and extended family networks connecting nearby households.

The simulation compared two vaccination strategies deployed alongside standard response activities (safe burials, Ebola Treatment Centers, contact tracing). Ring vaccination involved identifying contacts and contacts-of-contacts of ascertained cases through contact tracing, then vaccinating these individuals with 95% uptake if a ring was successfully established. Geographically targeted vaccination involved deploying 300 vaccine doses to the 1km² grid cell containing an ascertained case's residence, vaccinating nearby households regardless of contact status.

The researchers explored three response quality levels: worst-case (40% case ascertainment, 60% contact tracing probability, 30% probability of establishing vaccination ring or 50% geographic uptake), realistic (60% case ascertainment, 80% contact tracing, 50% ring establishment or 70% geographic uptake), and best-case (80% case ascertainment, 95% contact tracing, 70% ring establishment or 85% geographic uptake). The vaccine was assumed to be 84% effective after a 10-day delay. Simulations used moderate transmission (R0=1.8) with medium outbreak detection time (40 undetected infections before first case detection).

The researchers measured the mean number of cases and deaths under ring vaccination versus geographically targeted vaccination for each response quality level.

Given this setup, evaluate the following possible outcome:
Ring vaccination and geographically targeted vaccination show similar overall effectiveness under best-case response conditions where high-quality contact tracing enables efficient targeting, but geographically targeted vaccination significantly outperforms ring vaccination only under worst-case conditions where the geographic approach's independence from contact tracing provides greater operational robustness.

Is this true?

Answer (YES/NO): NO